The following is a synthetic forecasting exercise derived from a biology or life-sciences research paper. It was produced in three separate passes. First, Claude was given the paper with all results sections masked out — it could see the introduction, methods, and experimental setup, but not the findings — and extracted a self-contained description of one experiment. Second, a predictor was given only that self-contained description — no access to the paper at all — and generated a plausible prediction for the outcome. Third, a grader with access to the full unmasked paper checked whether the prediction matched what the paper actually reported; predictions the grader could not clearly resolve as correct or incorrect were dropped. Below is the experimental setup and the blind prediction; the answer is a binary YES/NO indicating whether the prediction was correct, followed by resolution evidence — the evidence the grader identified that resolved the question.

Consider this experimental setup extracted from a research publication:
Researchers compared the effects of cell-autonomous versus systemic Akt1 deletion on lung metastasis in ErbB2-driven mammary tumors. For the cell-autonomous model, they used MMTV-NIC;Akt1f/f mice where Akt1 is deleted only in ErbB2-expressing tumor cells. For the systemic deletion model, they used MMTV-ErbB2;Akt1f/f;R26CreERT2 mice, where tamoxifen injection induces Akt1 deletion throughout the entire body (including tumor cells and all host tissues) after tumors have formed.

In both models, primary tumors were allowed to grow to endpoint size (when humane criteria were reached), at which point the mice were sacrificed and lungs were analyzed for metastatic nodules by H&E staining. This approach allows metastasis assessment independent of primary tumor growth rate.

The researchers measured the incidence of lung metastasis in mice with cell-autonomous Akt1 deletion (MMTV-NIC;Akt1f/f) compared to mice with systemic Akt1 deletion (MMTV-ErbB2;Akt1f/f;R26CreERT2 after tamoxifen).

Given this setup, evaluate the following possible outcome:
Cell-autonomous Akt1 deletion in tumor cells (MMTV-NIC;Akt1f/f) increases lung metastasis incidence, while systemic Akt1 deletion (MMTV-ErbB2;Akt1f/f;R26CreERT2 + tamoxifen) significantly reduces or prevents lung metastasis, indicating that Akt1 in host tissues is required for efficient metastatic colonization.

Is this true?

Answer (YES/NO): NO